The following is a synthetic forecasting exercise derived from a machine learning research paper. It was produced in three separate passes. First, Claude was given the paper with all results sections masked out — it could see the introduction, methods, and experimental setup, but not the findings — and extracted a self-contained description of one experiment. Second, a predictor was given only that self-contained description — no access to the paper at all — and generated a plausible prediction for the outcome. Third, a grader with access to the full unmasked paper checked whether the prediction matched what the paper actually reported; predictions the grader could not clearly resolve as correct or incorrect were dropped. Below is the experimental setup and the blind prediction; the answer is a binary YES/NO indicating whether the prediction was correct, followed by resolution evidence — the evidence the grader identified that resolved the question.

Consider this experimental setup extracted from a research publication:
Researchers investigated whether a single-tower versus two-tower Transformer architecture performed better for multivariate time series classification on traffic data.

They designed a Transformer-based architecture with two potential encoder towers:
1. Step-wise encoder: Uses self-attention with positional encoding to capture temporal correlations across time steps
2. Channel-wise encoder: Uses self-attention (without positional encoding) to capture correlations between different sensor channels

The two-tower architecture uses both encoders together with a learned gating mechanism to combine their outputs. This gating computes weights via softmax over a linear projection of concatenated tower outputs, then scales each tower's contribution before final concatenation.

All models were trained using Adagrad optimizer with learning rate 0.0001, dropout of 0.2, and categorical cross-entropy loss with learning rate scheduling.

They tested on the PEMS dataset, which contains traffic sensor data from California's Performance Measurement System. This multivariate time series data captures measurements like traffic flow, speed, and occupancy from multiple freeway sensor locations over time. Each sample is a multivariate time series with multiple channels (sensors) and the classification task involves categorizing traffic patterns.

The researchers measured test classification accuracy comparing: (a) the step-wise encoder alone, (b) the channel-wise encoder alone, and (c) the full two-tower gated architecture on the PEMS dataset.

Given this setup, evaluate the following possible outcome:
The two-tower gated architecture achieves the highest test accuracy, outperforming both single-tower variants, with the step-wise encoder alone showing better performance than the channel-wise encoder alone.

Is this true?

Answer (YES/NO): NO